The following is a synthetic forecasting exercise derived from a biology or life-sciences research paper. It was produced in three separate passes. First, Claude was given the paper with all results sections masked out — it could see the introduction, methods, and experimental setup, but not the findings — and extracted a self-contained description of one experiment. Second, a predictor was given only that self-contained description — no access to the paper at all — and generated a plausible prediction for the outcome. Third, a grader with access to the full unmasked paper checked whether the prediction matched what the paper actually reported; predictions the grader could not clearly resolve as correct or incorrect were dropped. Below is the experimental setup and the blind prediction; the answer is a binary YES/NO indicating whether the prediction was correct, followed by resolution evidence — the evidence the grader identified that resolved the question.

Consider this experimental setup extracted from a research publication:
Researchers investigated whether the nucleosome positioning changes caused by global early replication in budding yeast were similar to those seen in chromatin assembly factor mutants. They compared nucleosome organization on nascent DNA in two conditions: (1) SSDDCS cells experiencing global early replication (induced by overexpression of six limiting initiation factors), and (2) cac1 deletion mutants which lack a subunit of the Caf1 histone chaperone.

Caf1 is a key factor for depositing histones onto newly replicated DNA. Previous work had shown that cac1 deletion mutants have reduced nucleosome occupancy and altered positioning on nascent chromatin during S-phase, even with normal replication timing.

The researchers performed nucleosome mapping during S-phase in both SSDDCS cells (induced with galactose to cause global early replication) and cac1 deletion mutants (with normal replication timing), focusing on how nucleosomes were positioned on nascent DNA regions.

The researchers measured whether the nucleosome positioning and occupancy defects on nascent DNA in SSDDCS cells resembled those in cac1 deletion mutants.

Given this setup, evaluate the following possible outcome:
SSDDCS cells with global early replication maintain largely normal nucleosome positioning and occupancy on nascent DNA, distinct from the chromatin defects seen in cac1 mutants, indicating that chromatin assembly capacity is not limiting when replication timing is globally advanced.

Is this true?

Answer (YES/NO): NO